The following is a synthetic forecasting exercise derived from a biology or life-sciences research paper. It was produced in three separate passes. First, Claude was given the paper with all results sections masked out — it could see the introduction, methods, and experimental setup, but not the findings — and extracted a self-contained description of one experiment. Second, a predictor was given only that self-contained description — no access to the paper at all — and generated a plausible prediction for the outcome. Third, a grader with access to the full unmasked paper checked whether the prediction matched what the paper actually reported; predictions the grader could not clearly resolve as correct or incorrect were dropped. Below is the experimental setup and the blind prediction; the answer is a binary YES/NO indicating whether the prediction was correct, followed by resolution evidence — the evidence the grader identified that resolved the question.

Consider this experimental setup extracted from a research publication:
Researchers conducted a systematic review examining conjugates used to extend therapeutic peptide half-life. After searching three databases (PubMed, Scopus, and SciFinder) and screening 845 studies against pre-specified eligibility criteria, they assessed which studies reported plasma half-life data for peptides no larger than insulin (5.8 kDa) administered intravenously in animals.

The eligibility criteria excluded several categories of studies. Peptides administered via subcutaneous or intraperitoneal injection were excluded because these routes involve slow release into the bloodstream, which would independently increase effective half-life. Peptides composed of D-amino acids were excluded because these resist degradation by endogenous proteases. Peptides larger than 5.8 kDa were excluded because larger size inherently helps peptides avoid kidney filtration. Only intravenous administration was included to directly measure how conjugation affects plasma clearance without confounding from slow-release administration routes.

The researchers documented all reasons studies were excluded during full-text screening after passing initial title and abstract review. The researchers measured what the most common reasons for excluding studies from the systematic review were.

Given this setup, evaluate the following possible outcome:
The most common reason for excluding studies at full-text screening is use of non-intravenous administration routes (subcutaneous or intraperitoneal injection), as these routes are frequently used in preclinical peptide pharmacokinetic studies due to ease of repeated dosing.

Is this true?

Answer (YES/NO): NO